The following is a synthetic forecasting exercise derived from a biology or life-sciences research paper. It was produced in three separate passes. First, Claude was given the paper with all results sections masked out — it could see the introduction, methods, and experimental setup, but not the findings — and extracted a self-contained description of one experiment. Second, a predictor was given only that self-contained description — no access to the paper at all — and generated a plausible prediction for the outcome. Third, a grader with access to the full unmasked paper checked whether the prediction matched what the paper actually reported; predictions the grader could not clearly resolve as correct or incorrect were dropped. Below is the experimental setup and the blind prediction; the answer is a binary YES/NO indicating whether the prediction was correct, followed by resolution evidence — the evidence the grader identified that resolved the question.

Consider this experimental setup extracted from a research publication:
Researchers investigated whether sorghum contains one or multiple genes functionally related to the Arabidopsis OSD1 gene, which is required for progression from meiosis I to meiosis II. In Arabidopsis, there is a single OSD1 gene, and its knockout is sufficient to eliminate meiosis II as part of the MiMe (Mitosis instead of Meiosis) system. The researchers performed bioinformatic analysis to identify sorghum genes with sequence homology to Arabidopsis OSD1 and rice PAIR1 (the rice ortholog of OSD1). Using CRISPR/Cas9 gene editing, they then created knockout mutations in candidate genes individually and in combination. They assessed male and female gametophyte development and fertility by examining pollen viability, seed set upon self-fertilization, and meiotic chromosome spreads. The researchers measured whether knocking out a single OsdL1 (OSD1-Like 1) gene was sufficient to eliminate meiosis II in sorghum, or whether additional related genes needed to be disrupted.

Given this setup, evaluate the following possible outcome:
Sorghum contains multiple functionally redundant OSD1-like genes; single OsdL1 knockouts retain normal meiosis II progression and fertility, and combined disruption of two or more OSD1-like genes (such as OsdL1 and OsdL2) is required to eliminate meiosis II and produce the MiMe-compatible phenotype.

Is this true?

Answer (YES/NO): YES